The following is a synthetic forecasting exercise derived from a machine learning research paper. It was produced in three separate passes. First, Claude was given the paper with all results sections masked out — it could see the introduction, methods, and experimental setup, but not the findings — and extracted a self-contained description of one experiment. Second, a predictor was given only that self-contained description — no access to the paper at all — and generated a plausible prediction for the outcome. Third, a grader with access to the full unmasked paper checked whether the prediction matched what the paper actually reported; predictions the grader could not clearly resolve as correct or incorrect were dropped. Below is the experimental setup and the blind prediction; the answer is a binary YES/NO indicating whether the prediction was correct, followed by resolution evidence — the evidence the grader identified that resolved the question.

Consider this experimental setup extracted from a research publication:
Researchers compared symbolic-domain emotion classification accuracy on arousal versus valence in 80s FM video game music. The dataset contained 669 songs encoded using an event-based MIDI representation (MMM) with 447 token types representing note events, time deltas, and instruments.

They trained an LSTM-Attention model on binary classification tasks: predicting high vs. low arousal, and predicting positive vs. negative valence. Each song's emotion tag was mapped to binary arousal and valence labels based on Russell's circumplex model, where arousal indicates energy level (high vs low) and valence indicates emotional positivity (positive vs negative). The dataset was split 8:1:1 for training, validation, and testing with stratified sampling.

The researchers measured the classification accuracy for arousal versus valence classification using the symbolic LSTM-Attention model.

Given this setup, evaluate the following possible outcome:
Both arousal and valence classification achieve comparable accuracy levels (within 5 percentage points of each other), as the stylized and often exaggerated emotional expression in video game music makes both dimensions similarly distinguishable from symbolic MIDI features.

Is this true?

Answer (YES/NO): NO